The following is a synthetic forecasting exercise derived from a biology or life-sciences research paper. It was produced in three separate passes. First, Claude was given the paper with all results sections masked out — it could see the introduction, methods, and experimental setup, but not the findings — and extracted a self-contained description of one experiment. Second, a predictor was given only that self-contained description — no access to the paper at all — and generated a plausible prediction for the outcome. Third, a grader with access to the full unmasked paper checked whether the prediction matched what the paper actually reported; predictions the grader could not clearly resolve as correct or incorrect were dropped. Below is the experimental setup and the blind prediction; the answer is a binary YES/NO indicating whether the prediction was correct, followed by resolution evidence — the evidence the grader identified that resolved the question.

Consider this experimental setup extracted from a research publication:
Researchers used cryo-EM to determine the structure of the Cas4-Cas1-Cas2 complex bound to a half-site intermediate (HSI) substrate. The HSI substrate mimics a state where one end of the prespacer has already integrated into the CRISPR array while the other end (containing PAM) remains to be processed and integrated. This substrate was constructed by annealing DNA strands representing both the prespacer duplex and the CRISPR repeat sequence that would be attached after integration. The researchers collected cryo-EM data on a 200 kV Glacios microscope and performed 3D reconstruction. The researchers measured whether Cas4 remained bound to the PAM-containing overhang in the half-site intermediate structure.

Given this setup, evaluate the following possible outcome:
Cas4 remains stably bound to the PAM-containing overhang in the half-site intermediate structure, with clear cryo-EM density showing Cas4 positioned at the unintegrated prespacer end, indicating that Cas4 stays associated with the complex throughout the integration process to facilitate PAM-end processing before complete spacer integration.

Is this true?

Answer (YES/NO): YES